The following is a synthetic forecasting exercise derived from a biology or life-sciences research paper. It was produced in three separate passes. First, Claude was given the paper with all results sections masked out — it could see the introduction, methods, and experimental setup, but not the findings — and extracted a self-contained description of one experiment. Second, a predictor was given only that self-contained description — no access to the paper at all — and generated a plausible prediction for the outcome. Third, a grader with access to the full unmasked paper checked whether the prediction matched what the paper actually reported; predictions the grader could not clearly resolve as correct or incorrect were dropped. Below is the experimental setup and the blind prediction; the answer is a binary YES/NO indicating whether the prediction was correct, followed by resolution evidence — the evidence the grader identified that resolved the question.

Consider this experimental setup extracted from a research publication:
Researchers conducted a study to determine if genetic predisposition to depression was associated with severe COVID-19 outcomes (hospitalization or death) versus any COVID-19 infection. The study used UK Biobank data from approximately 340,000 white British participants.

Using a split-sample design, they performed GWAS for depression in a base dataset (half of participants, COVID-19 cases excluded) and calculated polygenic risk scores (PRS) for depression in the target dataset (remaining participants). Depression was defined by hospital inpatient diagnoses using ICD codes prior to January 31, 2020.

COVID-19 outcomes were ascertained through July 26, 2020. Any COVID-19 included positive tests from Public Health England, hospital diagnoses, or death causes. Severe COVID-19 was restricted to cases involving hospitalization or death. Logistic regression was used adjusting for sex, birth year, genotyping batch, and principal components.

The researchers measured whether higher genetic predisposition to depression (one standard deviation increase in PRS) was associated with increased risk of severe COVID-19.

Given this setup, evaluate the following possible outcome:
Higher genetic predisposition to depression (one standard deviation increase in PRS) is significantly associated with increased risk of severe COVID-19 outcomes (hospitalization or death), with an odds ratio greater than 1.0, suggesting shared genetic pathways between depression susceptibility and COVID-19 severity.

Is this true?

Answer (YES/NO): YES